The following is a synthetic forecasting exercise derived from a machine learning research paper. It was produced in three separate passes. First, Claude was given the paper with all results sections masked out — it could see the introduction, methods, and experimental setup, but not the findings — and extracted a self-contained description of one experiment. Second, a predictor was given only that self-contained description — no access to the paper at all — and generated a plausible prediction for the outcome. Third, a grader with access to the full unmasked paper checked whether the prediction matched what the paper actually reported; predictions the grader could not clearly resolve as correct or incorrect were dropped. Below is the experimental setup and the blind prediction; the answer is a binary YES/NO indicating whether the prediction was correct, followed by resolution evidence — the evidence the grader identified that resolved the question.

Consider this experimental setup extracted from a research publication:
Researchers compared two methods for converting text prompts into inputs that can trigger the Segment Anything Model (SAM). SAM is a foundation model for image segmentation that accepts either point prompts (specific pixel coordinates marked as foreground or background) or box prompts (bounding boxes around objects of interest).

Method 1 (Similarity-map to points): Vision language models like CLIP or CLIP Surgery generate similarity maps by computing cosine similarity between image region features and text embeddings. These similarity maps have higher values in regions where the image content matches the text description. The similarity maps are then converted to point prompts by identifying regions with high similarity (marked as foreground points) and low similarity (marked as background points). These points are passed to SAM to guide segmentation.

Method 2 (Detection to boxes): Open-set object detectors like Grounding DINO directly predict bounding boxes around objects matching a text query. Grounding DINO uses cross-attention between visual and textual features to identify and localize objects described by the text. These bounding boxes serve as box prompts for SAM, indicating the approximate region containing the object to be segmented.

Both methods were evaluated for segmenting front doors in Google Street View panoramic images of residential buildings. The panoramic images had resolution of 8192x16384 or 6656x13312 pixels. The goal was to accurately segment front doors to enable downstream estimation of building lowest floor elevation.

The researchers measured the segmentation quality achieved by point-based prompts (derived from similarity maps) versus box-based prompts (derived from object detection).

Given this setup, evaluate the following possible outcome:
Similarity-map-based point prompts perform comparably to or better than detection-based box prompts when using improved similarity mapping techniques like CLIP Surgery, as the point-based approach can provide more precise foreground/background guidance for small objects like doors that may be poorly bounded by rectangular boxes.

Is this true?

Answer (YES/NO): NO